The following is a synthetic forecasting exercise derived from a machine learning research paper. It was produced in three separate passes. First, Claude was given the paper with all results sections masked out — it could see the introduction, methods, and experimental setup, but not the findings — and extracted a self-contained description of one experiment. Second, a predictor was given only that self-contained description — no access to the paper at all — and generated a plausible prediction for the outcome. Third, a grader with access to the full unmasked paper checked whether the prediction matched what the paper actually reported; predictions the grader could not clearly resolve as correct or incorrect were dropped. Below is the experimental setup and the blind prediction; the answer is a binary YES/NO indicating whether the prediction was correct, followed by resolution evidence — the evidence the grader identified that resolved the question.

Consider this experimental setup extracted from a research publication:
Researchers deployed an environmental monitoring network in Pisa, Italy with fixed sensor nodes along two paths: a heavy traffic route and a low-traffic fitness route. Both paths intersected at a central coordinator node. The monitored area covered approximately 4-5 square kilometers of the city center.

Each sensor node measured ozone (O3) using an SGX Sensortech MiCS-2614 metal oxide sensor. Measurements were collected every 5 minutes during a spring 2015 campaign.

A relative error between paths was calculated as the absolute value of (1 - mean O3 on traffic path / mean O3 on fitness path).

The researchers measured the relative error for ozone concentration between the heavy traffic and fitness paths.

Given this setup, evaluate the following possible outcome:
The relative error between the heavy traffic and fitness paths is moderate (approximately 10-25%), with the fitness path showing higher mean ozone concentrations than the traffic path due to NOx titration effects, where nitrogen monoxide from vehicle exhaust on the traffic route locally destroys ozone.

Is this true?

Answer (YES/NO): NO